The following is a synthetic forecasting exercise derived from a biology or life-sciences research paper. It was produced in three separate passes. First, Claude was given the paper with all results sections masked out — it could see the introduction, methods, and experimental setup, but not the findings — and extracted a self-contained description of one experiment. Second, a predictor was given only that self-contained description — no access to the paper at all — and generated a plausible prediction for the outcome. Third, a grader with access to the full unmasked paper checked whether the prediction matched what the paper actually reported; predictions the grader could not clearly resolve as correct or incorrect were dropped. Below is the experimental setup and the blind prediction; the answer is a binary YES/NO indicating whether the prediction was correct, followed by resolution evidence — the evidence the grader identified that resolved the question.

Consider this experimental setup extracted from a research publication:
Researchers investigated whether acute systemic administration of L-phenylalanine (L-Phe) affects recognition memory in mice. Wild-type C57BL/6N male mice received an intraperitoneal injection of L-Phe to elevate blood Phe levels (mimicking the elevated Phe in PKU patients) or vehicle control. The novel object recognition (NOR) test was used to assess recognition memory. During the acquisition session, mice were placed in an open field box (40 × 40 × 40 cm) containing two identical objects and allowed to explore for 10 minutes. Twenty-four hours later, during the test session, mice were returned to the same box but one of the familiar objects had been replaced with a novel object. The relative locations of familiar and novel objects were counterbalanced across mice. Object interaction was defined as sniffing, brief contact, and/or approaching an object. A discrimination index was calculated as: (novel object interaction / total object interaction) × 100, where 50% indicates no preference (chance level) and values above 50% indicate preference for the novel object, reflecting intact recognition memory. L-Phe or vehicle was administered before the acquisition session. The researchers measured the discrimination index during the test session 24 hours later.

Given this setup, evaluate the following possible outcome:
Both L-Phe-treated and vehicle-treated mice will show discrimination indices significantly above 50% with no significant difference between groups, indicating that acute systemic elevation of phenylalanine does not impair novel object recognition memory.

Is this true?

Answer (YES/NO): NO